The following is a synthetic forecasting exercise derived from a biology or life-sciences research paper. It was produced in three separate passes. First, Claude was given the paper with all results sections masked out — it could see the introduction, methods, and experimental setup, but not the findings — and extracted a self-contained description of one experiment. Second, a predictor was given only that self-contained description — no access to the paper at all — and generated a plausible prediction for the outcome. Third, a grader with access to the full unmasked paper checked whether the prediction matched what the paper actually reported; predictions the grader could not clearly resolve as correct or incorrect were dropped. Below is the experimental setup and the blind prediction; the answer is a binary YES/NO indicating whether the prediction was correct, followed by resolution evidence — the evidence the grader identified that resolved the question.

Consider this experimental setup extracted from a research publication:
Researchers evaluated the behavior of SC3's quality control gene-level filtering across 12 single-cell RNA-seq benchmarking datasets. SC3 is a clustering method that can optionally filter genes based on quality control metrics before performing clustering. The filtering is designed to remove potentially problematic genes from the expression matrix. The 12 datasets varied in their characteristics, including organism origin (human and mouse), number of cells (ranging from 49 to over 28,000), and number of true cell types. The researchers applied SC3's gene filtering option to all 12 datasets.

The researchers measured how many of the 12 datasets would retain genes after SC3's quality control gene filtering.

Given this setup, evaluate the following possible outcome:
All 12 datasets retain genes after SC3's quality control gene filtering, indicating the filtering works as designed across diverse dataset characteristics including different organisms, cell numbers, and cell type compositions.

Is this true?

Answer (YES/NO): NO